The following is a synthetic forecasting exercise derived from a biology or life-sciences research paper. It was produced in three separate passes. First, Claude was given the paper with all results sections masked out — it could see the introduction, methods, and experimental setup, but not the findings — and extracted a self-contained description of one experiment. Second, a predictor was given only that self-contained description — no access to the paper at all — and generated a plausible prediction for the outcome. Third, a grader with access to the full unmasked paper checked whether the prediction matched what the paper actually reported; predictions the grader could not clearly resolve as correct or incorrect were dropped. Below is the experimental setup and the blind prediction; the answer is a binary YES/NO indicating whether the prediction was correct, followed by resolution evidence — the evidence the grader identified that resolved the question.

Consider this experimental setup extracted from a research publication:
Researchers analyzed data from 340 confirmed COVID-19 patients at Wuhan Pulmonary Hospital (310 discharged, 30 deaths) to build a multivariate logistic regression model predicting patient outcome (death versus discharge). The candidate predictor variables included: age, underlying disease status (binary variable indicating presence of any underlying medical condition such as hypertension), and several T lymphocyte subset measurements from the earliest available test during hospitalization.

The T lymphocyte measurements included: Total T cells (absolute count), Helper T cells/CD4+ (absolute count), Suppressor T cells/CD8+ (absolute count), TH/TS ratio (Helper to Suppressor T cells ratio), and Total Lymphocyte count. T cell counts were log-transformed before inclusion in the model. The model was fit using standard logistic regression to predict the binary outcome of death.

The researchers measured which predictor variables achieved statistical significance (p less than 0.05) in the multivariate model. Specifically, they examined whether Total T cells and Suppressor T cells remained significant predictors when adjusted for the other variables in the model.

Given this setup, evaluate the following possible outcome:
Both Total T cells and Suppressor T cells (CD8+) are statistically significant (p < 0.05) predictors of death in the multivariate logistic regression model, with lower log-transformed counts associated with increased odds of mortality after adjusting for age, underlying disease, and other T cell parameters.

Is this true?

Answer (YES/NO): NO